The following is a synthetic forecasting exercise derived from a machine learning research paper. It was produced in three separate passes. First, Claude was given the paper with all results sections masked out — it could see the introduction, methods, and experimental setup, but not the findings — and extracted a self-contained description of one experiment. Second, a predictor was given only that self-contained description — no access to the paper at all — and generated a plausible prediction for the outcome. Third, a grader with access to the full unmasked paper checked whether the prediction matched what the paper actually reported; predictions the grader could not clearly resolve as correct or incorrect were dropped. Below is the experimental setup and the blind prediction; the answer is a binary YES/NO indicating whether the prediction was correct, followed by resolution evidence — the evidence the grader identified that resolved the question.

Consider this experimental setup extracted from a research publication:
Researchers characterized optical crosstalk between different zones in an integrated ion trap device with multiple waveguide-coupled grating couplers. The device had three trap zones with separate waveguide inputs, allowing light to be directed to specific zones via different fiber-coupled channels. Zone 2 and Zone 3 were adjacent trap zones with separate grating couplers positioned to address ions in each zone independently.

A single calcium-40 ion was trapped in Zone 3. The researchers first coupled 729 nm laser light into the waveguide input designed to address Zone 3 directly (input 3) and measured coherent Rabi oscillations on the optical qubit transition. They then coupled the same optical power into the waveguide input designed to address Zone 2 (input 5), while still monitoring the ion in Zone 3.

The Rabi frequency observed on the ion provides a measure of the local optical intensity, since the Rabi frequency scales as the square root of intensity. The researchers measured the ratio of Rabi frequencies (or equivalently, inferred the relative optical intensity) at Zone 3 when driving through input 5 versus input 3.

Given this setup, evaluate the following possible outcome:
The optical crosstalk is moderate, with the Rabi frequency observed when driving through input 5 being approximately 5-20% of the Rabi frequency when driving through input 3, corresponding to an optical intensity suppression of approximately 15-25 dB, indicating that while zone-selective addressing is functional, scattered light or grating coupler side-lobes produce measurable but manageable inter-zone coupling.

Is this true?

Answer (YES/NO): NO